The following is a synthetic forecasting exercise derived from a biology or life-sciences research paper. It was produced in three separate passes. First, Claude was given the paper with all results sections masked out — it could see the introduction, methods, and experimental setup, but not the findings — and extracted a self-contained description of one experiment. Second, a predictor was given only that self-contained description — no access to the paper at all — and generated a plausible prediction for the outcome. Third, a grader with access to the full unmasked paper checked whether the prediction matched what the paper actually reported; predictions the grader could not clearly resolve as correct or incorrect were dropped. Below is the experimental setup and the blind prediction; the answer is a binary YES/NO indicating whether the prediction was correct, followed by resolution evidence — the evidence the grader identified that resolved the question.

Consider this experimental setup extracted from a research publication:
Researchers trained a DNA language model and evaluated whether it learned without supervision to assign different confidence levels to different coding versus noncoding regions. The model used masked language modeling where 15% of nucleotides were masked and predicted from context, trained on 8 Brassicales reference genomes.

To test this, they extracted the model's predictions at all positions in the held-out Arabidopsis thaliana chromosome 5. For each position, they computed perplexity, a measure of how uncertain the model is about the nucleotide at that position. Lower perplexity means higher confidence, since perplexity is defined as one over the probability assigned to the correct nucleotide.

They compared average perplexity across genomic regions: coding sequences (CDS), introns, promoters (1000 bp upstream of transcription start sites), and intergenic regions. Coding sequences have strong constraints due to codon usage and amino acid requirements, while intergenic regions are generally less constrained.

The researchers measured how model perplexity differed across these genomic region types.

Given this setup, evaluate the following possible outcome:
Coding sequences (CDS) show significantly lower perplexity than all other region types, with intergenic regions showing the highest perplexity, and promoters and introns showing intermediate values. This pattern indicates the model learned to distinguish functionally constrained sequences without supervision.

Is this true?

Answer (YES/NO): NO